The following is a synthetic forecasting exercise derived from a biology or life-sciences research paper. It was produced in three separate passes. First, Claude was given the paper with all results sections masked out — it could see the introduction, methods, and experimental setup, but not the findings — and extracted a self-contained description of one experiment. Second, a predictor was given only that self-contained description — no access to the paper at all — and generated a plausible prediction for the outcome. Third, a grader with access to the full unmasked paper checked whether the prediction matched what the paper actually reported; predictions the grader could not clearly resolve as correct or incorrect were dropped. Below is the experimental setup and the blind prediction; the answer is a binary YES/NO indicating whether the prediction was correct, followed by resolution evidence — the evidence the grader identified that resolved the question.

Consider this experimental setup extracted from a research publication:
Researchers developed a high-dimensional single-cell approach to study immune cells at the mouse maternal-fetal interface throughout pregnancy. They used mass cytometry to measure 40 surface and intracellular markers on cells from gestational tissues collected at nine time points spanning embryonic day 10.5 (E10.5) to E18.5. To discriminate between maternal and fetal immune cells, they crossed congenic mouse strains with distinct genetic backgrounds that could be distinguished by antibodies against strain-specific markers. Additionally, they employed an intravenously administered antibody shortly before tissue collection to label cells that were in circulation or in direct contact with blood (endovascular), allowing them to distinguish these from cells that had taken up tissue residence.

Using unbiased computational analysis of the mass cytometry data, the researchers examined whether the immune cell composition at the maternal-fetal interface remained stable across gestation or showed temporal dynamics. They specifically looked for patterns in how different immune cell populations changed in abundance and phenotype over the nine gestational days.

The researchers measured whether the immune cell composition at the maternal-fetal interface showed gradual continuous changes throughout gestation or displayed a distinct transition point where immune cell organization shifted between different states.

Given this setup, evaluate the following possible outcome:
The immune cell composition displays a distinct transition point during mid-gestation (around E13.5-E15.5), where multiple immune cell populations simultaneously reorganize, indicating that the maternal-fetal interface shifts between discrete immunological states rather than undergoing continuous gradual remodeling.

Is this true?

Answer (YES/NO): YES